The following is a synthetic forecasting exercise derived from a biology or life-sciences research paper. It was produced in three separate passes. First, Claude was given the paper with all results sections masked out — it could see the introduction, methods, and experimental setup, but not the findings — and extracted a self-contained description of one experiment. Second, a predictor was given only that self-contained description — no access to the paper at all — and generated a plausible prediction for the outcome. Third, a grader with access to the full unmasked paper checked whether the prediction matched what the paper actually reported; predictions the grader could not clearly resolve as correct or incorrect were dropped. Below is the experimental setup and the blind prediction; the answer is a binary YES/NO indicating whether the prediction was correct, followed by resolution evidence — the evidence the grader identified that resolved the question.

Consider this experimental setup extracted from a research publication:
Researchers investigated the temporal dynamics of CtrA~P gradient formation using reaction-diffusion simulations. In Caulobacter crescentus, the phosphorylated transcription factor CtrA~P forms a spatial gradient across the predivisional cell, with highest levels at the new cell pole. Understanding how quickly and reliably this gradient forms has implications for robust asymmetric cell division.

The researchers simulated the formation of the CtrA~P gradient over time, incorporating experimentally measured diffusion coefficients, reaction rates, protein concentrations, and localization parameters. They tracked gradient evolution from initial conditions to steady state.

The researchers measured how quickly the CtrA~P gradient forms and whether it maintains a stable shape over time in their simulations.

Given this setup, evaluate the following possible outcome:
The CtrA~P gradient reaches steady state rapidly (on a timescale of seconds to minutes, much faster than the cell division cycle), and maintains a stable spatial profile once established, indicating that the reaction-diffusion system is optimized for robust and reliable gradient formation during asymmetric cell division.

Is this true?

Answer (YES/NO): YES